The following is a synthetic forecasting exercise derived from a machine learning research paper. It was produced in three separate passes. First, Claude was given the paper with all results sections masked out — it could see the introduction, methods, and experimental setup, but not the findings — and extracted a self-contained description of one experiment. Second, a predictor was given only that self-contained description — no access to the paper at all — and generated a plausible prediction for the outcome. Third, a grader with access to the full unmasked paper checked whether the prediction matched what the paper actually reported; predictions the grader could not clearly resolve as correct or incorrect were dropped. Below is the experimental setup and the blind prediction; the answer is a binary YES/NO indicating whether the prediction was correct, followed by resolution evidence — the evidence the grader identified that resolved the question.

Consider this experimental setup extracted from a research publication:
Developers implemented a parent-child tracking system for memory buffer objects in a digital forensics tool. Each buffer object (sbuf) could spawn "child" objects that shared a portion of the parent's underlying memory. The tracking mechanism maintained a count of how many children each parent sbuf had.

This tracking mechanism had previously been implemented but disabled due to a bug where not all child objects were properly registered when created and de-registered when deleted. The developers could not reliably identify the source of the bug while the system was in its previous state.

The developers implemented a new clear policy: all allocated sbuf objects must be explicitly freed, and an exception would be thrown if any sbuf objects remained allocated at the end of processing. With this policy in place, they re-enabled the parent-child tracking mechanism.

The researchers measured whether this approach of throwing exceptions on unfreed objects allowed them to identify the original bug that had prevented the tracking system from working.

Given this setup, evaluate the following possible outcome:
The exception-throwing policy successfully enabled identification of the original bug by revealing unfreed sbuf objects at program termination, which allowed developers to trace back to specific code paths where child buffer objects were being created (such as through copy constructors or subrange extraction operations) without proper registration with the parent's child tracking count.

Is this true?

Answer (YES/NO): NO